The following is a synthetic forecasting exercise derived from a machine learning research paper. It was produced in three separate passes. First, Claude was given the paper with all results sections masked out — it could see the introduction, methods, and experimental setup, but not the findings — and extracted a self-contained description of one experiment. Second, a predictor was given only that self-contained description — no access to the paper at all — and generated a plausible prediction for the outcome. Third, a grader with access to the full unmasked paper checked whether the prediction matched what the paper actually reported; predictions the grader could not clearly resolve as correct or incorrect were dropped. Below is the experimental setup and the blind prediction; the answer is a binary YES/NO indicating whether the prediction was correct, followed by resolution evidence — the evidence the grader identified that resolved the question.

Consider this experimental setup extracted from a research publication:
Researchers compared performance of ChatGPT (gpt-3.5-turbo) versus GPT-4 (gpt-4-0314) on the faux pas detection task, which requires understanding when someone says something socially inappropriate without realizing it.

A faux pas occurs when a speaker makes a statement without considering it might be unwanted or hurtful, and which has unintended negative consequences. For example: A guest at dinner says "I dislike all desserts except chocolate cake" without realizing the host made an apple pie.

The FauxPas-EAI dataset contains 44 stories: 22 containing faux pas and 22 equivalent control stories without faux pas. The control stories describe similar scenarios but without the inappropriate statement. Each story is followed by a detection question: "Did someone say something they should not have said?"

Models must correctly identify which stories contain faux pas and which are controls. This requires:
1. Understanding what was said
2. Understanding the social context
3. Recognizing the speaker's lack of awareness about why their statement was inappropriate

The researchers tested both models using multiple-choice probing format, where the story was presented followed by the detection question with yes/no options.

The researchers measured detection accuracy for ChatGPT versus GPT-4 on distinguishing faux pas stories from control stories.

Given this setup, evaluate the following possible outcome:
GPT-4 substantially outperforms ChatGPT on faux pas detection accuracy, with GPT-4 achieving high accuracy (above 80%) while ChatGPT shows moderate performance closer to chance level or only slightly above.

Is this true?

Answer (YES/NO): NO